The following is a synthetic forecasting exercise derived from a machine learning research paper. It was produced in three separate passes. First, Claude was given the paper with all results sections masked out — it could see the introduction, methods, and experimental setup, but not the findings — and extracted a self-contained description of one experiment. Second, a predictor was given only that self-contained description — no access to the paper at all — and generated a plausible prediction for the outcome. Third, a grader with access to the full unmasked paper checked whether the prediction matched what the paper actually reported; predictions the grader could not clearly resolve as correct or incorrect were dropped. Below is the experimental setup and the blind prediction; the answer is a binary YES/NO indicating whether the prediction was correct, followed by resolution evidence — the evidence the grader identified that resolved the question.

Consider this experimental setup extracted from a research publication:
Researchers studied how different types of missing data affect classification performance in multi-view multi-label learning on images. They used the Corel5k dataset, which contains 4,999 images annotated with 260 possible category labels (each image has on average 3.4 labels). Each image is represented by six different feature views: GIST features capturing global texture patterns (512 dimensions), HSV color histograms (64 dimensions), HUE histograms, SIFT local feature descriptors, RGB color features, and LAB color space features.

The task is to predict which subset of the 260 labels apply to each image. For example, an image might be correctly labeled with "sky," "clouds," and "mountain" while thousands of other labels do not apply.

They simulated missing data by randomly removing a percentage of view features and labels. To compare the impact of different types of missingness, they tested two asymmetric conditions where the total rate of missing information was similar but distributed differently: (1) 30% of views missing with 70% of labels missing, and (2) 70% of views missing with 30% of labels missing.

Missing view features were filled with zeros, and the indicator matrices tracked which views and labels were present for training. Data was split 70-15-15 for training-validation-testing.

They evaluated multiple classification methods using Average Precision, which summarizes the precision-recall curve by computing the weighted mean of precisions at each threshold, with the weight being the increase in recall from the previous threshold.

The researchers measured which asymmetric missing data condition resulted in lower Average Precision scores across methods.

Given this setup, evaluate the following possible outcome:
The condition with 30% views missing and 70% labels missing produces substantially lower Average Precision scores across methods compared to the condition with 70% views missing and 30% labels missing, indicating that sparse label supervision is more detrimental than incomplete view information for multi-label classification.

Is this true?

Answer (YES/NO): NO